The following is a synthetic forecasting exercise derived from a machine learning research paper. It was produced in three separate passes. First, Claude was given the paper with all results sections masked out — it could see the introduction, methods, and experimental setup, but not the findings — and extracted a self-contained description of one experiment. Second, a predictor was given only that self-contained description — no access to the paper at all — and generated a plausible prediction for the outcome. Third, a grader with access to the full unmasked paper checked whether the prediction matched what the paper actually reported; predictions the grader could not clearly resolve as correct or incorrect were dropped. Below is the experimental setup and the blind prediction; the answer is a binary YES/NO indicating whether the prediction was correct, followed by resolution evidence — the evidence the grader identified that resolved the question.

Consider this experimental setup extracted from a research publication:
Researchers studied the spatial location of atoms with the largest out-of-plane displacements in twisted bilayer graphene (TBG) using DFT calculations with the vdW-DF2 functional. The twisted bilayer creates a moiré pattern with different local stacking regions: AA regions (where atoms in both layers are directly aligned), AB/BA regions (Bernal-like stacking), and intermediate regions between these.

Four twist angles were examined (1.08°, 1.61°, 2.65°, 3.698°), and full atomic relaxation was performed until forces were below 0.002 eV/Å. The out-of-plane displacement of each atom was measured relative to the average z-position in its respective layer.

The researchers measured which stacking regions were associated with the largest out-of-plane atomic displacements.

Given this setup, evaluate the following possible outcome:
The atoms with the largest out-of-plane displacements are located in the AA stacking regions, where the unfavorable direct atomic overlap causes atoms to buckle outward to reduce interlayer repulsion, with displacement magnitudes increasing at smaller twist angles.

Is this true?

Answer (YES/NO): YES